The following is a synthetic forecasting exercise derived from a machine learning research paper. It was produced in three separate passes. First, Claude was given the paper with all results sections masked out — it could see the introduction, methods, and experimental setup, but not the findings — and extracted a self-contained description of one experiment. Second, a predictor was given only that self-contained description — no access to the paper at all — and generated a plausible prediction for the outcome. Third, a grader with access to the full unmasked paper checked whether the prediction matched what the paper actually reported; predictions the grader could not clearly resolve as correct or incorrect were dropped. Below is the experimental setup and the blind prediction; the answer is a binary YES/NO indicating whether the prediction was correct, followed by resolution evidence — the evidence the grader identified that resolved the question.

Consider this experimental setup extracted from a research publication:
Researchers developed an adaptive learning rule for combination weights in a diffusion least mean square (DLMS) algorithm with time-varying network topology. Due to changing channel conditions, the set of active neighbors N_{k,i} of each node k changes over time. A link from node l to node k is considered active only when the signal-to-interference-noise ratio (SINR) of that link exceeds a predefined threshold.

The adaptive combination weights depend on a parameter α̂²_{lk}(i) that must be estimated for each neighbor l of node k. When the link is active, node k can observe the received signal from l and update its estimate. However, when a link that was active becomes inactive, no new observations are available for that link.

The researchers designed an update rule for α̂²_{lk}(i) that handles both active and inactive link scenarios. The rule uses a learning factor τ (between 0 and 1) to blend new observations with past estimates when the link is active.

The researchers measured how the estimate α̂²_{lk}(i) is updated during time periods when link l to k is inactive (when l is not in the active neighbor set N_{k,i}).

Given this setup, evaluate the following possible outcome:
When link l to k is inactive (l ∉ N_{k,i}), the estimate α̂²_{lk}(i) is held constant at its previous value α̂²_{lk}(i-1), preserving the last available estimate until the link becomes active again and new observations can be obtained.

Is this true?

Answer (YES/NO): YES